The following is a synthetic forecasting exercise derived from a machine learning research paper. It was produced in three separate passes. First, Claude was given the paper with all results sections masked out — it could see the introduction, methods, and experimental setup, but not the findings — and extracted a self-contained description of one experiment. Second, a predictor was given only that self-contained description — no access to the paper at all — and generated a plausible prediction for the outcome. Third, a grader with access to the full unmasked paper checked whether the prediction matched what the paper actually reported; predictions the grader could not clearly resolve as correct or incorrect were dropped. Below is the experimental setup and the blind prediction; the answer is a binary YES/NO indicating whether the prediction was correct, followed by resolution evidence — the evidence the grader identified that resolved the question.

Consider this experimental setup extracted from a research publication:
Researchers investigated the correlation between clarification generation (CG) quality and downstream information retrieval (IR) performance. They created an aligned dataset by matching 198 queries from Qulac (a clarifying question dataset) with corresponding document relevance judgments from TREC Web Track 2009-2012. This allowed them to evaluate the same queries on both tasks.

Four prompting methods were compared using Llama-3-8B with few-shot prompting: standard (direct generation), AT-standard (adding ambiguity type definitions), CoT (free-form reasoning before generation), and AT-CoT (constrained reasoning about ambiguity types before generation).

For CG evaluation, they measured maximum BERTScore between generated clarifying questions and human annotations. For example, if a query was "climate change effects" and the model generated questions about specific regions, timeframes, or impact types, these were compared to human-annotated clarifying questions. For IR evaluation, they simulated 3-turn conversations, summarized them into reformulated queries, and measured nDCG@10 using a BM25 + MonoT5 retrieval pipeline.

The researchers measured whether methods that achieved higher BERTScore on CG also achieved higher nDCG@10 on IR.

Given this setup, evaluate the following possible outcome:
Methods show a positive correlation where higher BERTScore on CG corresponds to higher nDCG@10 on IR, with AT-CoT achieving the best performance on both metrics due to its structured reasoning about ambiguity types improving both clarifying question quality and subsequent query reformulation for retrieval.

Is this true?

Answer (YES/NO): YES